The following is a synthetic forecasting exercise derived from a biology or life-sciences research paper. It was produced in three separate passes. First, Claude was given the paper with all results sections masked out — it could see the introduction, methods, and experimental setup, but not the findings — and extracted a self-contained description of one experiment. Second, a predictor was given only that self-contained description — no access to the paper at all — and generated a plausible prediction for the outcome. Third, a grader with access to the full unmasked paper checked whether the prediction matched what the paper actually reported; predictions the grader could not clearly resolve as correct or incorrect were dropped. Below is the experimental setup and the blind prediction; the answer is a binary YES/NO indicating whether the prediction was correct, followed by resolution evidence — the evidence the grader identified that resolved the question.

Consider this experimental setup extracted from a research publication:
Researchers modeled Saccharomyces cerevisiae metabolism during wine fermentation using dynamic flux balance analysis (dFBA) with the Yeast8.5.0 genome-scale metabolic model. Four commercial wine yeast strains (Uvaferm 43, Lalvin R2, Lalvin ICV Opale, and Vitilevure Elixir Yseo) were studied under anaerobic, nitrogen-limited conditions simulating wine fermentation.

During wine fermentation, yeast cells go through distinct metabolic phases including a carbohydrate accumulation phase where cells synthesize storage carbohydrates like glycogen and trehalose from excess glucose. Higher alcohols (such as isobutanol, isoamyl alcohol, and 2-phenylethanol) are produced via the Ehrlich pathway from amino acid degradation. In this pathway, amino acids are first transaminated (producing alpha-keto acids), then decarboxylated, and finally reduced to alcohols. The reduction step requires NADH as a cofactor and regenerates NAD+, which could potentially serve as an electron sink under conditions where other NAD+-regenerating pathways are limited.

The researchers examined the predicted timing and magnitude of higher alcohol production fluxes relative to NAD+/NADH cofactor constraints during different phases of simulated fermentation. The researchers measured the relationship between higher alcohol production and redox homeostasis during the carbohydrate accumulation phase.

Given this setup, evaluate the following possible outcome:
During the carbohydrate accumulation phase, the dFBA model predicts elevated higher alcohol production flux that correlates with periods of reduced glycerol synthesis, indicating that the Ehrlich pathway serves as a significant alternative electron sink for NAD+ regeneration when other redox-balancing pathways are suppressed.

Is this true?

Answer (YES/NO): NO